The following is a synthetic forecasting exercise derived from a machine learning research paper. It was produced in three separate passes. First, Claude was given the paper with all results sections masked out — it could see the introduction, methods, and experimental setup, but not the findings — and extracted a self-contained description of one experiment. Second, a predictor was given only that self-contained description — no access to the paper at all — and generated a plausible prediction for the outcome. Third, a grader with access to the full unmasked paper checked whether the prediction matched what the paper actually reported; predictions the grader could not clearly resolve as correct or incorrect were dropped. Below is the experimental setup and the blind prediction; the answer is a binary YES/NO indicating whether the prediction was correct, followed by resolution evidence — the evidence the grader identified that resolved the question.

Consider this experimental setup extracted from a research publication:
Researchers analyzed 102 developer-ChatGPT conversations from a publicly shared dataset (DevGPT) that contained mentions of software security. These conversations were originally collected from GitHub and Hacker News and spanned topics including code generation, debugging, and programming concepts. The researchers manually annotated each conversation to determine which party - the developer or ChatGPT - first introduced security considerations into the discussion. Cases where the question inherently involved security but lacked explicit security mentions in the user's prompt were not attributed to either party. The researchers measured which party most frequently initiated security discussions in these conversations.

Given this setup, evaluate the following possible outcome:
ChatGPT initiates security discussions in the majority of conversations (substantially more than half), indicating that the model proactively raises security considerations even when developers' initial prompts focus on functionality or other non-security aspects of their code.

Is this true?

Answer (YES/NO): YES